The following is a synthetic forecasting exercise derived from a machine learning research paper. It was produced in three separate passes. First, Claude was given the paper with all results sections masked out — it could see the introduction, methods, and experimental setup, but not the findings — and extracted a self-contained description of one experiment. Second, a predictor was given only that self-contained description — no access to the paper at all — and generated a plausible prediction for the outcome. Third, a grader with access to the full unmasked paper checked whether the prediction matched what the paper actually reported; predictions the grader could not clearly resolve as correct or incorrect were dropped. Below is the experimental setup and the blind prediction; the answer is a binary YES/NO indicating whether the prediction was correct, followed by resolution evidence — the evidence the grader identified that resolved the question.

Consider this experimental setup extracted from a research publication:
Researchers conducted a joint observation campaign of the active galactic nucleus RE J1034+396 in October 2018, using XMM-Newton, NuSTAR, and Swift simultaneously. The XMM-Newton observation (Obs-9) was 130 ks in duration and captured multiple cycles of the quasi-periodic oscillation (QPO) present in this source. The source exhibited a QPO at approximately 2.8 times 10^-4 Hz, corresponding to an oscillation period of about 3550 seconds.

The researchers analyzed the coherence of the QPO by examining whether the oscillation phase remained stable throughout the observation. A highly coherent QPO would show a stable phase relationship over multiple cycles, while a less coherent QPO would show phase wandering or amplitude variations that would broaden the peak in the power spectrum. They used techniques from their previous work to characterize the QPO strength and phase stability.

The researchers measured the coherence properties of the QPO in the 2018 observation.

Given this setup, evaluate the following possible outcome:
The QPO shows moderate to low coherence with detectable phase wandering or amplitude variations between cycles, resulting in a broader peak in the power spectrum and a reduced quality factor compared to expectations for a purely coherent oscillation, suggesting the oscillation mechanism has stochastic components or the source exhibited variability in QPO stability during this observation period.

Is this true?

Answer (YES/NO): NO